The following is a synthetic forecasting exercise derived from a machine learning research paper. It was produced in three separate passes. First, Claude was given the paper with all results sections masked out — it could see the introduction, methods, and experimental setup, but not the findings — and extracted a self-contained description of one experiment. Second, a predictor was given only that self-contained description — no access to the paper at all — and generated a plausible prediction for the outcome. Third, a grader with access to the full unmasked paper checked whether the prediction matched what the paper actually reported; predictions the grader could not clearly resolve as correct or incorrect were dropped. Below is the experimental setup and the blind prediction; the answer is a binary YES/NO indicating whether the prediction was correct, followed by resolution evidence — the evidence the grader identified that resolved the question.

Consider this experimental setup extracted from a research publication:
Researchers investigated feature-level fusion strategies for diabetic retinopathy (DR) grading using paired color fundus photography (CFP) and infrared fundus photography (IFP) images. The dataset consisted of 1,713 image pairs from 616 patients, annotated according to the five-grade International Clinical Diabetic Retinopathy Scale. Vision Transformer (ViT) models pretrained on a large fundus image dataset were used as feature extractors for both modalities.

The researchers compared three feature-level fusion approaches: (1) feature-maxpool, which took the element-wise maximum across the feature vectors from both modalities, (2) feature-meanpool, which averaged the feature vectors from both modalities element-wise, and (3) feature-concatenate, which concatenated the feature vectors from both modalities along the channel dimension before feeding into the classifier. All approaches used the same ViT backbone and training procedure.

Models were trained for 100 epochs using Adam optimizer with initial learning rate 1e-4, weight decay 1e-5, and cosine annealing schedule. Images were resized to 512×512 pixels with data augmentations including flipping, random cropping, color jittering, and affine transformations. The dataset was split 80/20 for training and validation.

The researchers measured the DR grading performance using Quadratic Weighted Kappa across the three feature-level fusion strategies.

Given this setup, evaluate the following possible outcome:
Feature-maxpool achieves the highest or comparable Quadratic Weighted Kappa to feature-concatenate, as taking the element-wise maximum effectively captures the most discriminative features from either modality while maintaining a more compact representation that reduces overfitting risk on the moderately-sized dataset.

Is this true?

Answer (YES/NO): YES